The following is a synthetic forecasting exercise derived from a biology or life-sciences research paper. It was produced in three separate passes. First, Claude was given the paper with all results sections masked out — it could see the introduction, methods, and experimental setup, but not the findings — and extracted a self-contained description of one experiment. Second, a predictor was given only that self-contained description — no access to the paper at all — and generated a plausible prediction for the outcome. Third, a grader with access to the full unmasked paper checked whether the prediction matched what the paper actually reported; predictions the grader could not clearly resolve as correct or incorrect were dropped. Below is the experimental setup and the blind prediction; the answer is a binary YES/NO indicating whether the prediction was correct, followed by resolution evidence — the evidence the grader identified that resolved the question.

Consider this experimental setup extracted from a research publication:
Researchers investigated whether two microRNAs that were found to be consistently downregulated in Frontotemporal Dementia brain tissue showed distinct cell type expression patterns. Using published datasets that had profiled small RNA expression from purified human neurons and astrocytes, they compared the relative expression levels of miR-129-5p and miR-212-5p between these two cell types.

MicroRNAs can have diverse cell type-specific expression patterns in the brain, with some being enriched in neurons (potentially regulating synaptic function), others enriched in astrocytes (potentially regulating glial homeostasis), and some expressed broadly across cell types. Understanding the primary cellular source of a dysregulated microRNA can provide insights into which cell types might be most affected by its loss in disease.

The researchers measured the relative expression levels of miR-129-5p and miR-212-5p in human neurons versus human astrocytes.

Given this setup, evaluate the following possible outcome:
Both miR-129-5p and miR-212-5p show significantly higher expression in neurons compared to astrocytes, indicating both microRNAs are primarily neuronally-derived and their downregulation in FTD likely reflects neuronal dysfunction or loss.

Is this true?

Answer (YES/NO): NO